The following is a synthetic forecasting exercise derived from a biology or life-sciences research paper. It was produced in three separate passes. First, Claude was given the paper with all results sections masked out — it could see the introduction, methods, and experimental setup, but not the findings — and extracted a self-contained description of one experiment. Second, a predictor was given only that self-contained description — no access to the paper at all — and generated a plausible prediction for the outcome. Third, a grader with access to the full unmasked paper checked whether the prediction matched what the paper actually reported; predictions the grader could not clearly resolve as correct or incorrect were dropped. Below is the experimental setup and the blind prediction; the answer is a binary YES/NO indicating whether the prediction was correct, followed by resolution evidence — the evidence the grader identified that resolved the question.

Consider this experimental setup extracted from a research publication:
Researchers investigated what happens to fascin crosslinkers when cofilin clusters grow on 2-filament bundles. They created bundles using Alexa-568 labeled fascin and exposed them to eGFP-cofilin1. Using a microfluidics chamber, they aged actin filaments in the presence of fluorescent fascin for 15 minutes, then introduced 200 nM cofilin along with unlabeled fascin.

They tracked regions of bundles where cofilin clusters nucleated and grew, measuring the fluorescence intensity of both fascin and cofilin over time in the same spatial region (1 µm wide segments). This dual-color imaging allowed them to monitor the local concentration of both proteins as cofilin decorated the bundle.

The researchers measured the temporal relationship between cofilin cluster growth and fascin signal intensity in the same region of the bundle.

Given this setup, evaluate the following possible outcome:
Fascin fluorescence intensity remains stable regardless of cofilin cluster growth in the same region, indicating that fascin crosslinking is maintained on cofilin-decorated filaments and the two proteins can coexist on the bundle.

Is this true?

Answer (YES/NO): NO